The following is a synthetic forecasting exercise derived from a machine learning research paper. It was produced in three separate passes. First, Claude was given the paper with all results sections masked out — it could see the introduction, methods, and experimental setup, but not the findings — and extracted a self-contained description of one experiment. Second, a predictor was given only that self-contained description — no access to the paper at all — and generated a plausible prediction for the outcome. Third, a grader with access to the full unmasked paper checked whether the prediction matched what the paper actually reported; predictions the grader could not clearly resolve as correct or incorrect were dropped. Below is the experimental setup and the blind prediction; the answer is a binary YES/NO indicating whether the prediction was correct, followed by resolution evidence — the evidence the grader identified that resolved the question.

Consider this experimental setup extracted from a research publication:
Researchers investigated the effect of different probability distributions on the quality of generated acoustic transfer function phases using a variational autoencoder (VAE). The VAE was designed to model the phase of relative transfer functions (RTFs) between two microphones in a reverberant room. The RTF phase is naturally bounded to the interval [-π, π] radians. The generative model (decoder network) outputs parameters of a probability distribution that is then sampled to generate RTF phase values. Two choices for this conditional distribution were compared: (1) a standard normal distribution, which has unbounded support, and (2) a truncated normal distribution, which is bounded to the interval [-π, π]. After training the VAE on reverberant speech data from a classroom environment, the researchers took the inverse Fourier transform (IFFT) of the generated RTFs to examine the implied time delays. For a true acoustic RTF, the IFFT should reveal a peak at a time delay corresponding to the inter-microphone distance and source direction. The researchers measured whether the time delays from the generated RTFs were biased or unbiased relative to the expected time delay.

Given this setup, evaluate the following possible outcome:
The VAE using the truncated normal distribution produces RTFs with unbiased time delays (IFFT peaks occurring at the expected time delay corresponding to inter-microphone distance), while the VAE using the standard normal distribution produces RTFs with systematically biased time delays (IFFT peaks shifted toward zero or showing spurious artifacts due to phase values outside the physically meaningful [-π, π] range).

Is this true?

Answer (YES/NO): YES